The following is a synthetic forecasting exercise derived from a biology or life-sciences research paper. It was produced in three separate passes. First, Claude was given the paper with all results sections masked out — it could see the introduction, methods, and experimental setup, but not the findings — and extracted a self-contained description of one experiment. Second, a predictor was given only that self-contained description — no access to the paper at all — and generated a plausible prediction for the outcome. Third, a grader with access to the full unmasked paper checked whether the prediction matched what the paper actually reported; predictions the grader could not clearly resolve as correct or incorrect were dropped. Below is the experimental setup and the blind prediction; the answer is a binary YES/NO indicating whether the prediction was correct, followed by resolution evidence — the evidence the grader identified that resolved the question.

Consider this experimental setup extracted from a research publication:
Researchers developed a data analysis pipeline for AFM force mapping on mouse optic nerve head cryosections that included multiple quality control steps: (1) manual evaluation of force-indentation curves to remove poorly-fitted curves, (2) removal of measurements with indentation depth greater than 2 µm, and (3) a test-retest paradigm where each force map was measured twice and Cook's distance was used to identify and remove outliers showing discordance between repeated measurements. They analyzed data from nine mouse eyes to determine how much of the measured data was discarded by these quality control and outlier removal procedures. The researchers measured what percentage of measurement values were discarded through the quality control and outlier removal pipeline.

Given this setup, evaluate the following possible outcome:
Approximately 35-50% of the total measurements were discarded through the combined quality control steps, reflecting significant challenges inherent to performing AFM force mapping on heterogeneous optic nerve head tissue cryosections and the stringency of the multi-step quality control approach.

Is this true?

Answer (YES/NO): NO